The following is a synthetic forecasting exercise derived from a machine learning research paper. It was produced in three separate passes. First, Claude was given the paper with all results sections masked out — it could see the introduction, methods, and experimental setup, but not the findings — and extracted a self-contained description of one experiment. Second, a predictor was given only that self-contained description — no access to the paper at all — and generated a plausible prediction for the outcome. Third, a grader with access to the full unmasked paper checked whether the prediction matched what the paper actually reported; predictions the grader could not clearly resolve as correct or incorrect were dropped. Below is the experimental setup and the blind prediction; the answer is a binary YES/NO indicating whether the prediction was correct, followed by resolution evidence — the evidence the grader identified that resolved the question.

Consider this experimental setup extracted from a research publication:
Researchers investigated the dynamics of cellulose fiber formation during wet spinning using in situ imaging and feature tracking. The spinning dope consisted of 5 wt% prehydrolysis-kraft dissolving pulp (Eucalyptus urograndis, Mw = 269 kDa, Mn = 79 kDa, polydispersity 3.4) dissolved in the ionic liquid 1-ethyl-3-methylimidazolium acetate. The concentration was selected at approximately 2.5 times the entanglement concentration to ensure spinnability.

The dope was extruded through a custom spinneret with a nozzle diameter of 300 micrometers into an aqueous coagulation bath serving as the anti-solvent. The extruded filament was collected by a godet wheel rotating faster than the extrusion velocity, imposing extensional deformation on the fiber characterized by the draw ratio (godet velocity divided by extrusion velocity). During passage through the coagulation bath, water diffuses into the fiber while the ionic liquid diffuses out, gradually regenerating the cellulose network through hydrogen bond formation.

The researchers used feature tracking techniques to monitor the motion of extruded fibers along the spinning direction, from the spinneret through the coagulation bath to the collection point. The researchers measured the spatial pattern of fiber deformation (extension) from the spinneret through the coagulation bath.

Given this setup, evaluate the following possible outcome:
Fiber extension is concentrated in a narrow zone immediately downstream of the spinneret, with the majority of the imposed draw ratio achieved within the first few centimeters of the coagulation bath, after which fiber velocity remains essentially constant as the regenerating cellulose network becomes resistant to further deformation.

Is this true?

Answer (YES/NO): NO